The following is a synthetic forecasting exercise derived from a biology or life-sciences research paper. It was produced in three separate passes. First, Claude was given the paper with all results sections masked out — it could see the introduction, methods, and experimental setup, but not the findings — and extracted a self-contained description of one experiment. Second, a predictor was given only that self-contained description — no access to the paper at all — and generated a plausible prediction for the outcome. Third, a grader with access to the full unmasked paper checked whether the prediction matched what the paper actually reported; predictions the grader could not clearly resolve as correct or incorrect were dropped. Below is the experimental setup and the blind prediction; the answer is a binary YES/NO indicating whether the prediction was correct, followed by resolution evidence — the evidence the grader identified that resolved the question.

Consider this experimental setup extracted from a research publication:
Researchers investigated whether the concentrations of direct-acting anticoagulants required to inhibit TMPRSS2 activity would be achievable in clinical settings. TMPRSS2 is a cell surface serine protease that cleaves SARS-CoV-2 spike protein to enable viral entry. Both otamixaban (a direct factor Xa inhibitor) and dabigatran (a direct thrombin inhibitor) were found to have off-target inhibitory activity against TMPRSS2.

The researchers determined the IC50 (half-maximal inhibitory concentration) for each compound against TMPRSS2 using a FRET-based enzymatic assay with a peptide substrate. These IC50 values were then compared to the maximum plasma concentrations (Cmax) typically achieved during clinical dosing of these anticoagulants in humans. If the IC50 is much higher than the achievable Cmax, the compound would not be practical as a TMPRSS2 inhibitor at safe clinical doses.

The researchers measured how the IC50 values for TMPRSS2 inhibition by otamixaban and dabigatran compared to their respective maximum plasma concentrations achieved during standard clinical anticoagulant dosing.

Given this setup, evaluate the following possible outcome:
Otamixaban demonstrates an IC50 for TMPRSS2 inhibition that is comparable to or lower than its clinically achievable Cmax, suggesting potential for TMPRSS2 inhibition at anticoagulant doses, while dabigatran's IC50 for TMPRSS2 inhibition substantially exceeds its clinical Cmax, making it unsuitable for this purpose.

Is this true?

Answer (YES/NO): NO